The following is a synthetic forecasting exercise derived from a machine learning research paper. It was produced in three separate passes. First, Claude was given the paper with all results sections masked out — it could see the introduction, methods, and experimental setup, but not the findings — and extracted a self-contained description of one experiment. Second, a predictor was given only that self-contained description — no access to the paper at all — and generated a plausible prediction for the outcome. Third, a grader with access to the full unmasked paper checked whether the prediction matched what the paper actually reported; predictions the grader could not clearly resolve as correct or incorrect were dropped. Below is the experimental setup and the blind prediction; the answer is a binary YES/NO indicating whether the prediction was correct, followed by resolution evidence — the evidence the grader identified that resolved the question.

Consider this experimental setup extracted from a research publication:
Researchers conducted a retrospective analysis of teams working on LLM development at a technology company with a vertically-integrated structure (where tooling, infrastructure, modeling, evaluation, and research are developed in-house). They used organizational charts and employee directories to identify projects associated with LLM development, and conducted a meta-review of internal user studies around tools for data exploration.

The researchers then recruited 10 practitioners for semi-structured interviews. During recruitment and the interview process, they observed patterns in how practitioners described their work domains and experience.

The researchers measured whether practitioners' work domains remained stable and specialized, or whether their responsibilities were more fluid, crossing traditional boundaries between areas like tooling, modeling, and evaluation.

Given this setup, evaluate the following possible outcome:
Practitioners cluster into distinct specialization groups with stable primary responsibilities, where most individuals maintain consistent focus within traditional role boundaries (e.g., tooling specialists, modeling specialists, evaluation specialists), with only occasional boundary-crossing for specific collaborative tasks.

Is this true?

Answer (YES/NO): NO